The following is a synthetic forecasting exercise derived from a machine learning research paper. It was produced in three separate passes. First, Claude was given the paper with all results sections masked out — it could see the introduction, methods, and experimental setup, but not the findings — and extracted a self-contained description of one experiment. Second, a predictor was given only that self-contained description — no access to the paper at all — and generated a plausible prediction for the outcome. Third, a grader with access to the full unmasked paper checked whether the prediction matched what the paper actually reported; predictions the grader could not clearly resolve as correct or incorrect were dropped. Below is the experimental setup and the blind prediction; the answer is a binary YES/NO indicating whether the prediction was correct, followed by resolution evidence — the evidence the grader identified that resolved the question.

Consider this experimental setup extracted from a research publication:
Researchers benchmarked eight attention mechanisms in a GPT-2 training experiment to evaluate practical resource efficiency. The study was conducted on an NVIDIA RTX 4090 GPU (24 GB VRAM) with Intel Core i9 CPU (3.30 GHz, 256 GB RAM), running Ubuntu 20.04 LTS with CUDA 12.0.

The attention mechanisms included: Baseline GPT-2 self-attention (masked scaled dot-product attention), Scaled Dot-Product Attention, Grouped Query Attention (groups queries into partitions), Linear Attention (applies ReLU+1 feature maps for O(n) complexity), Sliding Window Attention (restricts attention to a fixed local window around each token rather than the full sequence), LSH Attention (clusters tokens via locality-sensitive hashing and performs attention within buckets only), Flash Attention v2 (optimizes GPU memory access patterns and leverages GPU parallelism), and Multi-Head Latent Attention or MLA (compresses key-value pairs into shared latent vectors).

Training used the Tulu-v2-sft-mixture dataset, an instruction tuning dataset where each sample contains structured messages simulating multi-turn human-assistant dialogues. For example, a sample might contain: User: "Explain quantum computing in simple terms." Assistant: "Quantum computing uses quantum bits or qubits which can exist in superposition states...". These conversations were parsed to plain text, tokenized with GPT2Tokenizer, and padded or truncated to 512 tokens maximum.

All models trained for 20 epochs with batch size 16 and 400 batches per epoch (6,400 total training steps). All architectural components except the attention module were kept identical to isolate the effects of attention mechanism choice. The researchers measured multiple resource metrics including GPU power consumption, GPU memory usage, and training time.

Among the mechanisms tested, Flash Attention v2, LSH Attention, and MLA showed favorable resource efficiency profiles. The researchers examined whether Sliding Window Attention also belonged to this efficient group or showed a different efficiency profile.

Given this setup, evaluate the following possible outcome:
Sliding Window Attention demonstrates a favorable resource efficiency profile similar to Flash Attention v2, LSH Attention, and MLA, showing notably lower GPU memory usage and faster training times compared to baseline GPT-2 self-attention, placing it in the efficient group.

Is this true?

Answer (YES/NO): NO